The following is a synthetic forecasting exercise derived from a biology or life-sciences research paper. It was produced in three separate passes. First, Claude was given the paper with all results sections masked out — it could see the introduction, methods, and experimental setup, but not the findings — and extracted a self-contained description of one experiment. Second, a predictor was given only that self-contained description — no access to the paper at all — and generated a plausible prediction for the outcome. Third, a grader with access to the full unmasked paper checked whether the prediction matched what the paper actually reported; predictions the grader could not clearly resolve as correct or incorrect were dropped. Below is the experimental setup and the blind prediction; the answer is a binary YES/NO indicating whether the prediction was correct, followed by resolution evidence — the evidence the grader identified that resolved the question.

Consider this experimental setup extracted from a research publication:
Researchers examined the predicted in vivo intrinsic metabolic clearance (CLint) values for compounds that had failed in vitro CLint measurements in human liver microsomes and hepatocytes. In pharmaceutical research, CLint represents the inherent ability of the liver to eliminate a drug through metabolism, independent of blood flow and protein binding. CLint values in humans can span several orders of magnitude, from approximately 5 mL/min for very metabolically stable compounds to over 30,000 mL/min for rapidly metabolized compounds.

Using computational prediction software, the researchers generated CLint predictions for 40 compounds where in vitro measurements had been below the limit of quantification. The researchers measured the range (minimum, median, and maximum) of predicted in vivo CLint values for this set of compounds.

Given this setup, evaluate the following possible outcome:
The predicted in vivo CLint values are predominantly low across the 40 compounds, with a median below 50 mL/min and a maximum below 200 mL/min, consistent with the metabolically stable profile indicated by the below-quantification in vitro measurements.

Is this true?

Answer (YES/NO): NO